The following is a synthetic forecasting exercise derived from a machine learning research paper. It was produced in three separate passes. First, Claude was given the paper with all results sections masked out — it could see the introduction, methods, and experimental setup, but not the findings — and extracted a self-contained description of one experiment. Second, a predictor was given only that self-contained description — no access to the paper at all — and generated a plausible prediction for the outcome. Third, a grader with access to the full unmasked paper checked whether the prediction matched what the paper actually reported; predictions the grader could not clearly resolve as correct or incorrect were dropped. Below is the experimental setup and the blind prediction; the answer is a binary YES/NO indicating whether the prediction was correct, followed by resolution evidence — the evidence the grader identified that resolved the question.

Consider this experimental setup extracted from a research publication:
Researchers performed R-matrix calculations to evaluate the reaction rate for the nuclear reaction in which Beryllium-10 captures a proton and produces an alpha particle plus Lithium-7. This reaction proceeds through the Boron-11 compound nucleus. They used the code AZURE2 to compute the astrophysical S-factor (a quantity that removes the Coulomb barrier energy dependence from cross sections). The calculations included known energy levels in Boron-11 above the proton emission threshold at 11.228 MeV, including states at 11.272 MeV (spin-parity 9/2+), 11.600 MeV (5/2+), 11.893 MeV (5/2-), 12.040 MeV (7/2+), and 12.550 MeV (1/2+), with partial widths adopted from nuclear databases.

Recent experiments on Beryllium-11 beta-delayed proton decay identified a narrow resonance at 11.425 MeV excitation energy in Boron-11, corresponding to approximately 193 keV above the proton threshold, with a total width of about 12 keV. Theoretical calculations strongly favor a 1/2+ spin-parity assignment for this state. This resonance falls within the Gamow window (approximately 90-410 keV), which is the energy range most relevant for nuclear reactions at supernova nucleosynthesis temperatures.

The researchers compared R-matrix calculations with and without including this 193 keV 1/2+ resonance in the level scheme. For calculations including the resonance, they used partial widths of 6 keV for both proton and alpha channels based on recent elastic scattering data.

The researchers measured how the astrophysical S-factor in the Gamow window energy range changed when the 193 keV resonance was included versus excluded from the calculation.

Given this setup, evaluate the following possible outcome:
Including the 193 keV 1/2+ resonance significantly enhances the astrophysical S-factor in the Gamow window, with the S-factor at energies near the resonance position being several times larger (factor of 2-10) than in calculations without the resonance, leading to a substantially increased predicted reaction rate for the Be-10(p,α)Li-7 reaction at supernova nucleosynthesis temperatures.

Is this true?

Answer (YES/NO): NO